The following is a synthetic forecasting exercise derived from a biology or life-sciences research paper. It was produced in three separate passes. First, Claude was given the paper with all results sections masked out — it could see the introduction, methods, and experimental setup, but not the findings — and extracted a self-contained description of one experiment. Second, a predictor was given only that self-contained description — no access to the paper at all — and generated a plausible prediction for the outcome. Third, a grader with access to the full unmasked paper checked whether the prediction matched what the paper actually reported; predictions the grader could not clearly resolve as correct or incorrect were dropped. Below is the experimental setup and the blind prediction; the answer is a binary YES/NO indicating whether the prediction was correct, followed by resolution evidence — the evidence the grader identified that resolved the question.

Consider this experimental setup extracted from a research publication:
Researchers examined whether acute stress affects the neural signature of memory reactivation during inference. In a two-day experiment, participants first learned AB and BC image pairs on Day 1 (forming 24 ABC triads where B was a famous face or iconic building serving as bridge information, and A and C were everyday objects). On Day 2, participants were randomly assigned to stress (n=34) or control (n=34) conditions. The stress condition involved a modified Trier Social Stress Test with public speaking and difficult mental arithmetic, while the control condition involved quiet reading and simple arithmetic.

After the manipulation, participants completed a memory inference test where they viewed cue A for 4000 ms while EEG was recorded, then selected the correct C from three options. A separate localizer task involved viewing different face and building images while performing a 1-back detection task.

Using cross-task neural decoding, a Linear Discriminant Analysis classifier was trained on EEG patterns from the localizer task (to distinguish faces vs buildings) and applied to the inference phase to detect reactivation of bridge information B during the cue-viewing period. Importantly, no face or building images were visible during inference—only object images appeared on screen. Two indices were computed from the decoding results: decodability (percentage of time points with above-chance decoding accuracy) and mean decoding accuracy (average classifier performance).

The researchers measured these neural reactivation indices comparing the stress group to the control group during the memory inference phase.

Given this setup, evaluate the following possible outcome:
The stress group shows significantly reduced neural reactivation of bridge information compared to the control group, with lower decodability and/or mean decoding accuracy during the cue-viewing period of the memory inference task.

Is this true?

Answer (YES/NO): NO